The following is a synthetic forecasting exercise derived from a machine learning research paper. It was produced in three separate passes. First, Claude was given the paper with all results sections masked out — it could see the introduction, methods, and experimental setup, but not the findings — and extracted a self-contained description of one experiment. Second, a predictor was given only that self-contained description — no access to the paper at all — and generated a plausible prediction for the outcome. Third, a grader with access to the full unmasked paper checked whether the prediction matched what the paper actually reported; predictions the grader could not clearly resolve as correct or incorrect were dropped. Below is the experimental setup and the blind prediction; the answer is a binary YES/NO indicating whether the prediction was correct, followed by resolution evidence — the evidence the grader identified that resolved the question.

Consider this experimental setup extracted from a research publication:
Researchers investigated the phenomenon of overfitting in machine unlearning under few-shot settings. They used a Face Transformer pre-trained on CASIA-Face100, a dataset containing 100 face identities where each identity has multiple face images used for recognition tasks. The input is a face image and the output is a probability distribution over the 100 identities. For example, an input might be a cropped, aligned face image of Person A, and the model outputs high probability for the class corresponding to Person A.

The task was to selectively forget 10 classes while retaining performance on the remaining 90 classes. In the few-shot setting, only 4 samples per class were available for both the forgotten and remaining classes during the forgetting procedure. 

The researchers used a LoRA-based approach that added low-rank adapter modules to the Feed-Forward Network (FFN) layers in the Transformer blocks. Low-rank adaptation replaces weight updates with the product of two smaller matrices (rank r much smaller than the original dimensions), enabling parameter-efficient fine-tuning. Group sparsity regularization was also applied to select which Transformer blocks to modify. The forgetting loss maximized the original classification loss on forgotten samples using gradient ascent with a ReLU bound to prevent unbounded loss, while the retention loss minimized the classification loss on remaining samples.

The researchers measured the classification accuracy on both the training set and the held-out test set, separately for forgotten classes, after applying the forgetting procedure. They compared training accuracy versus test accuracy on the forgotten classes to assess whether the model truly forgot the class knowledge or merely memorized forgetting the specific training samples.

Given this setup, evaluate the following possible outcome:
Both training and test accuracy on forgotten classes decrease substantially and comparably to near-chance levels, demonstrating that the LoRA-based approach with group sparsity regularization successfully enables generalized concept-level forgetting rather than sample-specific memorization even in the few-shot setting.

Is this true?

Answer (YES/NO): NO